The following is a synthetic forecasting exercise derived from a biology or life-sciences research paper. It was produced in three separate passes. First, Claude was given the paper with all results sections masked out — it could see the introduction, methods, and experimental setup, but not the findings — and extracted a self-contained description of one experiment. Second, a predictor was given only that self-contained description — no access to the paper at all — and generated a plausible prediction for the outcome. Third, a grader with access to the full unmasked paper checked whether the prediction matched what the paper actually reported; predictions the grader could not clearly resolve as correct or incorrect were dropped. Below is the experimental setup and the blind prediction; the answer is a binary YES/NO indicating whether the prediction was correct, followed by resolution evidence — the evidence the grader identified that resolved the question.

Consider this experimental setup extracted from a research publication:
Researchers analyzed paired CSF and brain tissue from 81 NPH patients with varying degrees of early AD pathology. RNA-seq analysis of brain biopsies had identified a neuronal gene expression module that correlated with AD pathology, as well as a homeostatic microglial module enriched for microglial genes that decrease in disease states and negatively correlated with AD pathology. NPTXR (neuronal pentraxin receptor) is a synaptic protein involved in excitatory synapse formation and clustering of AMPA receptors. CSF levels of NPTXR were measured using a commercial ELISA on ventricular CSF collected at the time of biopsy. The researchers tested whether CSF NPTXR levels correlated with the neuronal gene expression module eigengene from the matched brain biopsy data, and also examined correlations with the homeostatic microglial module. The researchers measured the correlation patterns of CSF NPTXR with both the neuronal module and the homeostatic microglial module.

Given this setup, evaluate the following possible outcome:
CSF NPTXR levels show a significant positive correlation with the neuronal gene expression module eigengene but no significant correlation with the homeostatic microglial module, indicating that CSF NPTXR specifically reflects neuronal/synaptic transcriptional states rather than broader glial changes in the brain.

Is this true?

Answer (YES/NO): NO